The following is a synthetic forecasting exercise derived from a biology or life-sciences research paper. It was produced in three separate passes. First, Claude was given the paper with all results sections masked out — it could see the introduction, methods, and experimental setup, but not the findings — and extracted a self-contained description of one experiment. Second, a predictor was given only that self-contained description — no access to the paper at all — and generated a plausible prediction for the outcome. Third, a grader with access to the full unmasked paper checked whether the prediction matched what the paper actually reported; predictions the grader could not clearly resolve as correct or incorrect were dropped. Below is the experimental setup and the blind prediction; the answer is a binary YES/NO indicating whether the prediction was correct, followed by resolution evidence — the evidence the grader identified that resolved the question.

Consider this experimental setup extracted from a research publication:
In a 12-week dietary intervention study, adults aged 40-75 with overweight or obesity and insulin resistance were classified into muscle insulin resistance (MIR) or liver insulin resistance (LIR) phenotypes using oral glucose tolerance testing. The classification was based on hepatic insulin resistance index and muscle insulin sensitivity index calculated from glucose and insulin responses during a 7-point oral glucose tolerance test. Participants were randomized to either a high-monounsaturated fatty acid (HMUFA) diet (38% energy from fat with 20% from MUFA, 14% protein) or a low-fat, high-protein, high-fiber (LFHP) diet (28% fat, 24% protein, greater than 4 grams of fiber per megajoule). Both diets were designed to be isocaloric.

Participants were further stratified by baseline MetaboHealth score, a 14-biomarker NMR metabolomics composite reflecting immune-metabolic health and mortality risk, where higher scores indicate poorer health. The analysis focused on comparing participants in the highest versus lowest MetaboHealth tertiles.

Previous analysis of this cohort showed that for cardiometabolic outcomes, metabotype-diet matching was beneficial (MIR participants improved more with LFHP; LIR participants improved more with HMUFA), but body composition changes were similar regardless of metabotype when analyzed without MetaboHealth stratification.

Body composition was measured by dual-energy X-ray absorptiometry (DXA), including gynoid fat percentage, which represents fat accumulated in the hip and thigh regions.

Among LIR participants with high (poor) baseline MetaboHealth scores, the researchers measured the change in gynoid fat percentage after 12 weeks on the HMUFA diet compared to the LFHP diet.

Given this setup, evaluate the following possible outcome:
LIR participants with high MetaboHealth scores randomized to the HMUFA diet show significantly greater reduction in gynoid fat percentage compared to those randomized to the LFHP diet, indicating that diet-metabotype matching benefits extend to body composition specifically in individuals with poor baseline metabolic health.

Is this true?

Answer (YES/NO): NO